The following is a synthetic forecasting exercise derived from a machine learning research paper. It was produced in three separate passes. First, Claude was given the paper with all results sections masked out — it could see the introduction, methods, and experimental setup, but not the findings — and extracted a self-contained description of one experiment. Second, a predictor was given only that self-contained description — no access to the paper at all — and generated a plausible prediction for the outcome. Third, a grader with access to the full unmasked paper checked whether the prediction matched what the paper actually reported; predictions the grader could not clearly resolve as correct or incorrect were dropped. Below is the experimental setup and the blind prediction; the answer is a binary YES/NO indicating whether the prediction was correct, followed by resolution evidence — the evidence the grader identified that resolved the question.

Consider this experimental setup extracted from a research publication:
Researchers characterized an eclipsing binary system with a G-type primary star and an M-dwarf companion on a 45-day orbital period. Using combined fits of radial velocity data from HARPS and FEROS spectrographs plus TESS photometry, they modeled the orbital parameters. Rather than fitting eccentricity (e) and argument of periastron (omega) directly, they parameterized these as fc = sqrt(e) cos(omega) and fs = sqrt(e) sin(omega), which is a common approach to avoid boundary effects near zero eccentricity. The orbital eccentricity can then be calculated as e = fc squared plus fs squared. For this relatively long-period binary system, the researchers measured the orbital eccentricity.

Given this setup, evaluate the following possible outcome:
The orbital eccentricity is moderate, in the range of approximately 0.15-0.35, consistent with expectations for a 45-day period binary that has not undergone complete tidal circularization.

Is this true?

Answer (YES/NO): NO